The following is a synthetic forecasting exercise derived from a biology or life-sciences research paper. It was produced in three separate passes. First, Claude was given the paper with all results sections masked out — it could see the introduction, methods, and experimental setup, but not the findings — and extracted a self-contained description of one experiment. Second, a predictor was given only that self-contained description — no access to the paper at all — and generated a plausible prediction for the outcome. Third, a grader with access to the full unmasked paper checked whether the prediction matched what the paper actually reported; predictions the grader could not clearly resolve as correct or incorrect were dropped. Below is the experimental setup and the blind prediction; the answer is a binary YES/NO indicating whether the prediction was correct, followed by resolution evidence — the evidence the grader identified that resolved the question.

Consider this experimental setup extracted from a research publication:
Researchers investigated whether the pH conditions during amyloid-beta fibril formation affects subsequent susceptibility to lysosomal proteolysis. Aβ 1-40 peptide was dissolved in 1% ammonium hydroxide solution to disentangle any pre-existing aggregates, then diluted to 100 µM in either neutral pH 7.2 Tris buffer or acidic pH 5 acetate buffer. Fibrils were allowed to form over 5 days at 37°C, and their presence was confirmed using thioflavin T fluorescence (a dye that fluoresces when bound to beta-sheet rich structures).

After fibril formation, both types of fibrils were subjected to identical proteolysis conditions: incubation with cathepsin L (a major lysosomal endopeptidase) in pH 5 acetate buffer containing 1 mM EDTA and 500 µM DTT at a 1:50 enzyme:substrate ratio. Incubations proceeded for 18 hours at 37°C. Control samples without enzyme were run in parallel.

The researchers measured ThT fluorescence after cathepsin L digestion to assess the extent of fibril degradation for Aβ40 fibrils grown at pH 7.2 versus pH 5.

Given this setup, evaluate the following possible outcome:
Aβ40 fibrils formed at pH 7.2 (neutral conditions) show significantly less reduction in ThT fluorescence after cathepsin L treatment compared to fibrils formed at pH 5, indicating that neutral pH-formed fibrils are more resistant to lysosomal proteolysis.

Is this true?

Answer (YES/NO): YES